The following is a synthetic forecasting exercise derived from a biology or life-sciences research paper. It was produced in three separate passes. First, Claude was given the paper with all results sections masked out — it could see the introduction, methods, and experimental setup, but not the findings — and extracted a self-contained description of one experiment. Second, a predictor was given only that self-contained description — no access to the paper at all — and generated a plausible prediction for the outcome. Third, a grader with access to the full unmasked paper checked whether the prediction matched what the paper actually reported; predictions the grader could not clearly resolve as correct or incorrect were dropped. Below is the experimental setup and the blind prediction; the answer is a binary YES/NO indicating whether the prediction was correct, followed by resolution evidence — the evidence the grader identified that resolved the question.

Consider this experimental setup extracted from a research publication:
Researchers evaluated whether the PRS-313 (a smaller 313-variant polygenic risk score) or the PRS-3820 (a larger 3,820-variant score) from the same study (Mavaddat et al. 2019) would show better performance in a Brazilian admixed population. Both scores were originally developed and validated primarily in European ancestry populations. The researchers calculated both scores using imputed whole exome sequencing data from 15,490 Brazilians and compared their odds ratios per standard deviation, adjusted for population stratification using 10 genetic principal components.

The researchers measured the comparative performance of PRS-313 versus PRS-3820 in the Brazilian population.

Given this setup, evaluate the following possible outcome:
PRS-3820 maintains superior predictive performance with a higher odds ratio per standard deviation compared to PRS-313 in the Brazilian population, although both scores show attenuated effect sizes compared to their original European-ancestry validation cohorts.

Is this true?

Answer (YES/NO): NO